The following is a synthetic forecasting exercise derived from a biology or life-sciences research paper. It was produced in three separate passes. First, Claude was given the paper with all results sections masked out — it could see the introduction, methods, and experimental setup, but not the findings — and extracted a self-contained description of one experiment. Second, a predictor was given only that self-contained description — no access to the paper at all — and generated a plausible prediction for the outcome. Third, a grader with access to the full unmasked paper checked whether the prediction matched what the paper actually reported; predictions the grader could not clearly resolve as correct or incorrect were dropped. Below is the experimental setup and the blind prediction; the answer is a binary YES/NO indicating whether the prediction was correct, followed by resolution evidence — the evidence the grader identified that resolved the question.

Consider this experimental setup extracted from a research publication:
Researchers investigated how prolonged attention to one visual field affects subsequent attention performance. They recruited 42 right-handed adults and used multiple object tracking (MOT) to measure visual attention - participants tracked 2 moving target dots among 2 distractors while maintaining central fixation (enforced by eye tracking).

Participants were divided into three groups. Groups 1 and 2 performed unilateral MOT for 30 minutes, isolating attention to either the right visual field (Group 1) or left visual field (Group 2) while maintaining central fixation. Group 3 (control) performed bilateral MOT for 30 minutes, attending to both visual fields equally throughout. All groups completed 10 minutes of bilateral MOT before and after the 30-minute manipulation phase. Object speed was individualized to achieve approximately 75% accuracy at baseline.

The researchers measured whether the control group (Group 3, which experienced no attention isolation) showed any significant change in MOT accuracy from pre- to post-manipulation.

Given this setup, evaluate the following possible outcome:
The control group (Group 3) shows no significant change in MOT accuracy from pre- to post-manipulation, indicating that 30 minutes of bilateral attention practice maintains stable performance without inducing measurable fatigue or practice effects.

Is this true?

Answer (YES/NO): YES